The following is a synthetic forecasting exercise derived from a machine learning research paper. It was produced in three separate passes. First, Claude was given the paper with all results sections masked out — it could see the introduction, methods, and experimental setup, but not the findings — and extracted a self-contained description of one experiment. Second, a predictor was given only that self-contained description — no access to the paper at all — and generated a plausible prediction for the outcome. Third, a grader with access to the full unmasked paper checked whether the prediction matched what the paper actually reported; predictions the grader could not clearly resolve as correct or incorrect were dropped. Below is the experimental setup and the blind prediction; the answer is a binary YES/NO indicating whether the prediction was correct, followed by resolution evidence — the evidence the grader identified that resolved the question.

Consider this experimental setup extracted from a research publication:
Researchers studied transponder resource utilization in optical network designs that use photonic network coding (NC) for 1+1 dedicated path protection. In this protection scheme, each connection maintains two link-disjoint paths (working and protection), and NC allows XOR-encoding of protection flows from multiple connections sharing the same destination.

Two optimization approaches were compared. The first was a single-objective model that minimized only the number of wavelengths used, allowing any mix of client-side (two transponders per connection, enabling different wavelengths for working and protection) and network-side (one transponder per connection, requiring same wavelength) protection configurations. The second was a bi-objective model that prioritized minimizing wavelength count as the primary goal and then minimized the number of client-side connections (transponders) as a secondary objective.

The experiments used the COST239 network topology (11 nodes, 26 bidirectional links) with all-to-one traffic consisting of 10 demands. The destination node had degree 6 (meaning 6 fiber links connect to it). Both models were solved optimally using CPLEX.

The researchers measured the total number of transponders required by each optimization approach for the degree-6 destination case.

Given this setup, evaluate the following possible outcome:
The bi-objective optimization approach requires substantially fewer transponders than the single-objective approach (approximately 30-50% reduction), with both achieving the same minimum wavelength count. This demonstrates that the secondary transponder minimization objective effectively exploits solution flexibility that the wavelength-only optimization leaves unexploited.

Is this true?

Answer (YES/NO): YES